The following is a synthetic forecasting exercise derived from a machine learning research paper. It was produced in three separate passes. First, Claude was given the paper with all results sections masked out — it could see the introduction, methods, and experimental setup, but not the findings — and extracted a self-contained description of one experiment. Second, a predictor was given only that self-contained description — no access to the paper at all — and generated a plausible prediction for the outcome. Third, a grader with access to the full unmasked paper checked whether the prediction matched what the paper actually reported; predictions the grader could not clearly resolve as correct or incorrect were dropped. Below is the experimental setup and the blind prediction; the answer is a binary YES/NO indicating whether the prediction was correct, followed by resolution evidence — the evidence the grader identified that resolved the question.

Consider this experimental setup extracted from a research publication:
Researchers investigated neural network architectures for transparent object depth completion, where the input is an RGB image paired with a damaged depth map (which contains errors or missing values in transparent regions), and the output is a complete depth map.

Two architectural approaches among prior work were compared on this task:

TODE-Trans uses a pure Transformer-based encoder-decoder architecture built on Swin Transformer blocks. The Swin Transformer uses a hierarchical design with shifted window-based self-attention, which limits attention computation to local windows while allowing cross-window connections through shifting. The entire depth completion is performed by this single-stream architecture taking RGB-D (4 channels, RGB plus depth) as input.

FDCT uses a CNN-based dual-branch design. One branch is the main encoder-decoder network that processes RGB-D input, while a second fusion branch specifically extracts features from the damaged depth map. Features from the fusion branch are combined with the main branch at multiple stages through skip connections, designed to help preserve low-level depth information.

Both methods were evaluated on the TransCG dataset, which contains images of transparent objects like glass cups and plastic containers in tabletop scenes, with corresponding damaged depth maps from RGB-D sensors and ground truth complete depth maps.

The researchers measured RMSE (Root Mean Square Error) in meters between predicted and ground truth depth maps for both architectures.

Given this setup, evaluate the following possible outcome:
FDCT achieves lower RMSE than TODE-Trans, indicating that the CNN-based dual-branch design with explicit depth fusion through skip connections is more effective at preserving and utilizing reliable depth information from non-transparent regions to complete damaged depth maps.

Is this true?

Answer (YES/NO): NO